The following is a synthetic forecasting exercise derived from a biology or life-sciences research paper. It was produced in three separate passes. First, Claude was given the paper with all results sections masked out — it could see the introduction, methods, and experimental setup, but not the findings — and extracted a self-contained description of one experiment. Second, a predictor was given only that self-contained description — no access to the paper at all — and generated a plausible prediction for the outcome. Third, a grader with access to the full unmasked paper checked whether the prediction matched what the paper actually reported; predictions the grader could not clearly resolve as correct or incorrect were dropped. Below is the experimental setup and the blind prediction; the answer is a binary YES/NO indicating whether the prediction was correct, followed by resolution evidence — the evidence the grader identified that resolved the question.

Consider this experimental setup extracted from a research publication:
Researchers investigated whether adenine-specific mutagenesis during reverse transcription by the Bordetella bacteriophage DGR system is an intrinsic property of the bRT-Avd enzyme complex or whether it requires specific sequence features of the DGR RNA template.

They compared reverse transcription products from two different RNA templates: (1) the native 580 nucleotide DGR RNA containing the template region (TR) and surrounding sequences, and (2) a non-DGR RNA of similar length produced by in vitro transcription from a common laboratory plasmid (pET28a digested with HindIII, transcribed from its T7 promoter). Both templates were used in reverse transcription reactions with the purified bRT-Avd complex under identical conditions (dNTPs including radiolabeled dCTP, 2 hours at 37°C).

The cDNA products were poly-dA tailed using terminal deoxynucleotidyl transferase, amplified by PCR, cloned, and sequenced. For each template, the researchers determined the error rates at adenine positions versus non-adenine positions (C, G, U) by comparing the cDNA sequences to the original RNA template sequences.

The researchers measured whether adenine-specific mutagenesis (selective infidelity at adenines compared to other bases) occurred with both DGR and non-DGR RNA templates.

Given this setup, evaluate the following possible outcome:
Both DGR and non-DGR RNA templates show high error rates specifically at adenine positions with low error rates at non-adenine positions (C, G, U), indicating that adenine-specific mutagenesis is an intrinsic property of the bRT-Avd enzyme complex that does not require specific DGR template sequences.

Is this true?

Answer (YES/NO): YES